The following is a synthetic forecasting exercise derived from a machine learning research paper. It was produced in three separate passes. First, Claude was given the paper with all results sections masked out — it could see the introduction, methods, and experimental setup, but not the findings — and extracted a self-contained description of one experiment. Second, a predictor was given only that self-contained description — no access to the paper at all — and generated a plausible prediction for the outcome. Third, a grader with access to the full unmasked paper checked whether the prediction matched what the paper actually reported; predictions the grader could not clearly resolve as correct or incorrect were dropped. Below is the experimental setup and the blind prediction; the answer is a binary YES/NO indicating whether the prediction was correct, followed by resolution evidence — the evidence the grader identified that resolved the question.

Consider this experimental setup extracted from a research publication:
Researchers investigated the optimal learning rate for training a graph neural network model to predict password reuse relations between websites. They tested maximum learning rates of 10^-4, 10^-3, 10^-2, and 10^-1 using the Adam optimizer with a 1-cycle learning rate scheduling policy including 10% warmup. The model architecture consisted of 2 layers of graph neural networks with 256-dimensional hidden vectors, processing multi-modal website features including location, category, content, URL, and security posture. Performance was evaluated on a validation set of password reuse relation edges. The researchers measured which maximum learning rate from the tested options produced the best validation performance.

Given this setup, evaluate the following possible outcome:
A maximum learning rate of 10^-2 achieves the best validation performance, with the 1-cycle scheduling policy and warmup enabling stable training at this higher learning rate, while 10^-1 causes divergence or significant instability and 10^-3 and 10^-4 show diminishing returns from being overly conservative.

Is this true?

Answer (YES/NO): NO